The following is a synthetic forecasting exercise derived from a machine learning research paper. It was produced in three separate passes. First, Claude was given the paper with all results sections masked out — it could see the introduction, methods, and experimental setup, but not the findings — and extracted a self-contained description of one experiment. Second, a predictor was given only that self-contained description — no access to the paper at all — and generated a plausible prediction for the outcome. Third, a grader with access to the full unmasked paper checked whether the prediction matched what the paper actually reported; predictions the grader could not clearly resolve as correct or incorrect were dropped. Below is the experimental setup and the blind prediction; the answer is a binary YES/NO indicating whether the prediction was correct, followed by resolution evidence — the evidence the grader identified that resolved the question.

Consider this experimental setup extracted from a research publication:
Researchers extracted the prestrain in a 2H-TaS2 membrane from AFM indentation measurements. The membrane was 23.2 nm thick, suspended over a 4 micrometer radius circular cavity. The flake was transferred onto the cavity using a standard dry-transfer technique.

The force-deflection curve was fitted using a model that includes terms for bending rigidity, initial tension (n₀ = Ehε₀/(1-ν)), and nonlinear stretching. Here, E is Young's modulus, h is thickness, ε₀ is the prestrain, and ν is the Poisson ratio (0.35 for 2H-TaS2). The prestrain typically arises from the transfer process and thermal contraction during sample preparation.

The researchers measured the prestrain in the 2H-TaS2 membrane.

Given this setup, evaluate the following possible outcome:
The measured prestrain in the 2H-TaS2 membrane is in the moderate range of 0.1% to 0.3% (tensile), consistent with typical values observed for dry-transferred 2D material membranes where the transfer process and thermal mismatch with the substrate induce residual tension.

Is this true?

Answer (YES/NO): NO